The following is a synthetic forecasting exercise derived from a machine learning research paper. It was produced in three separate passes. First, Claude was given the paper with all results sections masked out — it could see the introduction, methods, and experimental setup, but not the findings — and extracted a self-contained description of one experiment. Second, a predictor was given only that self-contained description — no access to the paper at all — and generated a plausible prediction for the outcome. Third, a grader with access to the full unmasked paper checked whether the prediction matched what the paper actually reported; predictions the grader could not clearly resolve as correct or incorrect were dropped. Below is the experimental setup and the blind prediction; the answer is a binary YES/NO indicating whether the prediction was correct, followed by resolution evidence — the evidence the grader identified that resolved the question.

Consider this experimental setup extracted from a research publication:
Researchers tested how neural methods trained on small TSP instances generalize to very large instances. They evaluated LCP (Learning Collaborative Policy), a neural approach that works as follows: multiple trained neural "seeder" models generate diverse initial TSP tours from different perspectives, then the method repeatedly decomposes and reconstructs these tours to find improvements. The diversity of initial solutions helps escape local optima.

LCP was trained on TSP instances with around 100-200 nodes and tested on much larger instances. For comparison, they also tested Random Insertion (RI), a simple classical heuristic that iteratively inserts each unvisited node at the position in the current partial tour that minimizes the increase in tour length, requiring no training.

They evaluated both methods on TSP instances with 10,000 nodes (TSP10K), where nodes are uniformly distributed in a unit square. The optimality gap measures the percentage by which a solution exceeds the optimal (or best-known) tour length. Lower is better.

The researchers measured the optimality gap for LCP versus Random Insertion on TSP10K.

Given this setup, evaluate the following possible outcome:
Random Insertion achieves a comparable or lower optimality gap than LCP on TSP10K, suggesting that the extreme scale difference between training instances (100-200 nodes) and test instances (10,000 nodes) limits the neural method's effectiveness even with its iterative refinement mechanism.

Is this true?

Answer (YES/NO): YES